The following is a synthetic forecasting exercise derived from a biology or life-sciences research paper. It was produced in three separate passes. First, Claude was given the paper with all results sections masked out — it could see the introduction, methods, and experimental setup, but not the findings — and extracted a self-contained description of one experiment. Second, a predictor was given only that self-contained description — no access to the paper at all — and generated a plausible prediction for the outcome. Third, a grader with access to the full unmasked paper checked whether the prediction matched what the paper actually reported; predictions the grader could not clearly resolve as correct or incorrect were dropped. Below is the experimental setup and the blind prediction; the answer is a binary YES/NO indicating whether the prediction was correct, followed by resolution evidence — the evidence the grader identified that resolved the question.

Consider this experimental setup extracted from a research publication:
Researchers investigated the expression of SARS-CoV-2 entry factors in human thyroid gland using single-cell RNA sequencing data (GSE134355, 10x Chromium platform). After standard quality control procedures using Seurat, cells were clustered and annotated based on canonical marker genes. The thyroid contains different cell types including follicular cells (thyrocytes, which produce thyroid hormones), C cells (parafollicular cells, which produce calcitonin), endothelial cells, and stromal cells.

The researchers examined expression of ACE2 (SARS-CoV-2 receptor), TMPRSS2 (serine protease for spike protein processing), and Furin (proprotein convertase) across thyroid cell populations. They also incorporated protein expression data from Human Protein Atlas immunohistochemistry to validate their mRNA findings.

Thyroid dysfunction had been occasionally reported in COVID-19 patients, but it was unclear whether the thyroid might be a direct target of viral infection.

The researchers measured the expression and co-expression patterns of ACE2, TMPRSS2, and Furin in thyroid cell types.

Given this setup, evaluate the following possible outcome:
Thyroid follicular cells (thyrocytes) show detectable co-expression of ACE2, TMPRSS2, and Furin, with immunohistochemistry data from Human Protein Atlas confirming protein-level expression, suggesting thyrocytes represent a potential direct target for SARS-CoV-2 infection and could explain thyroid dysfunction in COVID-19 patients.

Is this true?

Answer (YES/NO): NO